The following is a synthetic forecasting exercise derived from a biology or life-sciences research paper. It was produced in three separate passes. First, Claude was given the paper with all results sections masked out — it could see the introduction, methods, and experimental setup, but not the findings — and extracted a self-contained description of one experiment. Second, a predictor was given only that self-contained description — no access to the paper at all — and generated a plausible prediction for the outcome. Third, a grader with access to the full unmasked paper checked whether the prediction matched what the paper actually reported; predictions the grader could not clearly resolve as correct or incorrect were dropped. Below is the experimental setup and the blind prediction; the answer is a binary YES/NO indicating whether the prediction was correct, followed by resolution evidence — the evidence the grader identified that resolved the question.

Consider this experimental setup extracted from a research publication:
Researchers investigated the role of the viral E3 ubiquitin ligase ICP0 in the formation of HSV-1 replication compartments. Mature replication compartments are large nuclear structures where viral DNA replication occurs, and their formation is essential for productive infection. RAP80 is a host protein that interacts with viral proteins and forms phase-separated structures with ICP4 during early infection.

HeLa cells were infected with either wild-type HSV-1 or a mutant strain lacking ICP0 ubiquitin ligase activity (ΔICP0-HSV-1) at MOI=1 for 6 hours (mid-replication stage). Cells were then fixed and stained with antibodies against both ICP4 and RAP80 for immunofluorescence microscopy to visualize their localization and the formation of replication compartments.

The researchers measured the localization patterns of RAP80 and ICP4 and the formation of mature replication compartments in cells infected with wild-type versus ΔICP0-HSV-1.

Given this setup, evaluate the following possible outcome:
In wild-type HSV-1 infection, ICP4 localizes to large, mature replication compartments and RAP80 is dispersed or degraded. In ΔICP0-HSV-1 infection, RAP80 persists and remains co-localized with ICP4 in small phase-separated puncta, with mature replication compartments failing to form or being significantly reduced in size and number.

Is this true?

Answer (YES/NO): YES